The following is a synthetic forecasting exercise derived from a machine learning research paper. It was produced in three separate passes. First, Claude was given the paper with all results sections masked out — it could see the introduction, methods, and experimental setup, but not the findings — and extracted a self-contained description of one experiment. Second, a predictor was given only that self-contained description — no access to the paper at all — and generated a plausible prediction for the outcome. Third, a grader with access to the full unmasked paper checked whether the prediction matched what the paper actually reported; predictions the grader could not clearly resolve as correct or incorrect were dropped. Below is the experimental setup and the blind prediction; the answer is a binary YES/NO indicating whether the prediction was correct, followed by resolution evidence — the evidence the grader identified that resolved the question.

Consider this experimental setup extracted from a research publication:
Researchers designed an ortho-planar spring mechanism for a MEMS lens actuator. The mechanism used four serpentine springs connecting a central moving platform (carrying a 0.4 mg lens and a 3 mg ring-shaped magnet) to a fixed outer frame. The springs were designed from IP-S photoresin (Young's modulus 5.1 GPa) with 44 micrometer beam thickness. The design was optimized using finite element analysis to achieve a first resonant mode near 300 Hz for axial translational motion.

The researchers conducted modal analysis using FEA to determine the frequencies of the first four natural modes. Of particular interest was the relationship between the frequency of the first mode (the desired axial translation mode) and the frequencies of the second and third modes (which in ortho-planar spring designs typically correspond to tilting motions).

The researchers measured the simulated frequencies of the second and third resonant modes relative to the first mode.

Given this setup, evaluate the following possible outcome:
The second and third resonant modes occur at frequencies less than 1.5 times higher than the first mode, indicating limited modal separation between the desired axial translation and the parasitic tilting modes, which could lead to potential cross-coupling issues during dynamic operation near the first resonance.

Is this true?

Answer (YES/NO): NO